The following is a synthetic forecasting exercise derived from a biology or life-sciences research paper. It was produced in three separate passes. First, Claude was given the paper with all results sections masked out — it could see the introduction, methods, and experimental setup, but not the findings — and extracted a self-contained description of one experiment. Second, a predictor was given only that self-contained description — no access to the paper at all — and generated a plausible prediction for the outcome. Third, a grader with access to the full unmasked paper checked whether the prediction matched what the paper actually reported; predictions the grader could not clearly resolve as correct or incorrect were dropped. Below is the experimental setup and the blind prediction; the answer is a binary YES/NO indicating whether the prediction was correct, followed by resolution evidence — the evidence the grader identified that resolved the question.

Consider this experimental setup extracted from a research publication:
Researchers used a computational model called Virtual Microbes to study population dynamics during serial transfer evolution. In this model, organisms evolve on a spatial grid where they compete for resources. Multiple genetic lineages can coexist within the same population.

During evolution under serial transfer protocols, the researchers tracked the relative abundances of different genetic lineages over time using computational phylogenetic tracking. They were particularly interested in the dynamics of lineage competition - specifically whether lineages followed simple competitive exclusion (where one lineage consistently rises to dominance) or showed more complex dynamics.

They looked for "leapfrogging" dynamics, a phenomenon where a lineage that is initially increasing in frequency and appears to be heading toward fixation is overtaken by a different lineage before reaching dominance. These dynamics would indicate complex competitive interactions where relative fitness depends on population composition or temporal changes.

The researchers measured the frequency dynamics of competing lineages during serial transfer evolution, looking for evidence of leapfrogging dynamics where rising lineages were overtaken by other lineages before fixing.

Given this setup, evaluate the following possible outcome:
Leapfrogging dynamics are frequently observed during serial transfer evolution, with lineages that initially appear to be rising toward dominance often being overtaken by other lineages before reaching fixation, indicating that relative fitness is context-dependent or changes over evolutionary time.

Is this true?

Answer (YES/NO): YES